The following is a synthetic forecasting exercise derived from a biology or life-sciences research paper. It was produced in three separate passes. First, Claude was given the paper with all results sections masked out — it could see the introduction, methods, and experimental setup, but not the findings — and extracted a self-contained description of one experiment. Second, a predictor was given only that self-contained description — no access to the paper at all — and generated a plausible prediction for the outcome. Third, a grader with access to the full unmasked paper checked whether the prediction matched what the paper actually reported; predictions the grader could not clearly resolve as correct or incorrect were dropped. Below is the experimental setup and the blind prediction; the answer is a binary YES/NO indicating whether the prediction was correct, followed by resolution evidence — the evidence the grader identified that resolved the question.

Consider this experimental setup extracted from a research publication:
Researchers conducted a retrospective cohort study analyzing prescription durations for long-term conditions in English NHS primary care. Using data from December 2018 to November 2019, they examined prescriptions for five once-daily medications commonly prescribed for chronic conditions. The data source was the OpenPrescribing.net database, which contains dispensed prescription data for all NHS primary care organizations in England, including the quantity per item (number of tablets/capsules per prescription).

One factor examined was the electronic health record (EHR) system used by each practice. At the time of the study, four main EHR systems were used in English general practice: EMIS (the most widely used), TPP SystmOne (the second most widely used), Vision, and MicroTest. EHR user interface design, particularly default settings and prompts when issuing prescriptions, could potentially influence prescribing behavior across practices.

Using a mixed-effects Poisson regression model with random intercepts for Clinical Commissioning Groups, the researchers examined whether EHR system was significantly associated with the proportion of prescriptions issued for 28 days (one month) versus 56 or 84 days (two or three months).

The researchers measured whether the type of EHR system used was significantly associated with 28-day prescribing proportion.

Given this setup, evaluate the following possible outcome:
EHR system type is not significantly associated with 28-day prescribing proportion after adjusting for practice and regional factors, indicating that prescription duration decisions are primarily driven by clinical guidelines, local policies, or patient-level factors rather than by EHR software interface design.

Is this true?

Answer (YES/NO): NO